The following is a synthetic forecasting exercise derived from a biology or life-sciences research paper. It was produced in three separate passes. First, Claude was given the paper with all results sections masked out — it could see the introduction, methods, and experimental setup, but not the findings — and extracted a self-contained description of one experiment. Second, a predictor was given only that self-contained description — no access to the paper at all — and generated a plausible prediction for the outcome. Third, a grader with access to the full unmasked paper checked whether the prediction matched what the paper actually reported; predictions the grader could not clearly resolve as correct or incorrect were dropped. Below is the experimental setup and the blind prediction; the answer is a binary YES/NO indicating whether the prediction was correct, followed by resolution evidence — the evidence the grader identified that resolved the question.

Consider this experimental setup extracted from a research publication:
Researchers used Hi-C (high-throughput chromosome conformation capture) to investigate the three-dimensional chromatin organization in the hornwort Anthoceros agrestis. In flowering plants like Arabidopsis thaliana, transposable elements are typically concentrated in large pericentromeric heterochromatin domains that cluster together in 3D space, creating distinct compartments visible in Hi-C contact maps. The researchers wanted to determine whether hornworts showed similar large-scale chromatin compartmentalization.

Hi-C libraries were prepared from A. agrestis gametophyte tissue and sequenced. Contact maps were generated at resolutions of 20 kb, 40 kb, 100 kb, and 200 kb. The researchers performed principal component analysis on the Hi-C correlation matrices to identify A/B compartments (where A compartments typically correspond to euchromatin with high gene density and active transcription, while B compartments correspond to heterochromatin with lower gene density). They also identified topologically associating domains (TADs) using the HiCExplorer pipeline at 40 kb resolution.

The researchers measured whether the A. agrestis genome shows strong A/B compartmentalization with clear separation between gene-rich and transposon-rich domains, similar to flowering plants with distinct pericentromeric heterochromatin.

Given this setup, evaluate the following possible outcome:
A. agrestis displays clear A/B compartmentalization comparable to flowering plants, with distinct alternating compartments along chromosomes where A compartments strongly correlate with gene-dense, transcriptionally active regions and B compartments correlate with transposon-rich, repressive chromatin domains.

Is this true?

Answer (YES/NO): NO